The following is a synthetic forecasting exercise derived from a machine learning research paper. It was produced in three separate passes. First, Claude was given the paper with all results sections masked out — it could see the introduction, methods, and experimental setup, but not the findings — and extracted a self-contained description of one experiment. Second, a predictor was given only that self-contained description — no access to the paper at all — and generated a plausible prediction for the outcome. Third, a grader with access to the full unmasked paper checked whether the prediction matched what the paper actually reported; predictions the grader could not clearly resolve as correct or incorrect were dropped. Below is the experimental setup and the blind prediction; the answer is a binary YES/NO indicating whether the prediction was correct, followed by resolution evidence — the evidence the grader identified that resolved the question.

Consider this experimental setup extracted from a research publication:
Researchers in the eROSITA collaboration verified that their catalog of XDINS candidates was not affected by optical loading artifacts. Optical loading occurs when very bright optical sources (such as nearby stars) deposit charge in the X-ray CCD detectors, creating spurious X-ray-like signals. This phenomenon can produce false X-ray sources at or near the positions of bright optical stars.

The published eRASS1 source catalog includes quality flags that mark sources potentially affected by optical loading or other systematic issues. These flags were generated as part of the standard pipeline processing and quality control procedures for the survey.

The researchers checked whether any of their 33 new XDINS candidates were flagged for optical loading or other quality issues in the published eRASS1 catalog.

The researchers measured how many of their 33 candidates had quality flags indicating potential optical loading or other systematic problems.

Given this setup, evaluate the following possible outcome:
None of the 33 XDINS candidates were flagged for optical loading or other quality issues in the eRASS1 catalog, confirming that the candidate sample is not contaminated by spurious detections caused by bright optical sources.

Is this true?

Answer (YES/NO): YES